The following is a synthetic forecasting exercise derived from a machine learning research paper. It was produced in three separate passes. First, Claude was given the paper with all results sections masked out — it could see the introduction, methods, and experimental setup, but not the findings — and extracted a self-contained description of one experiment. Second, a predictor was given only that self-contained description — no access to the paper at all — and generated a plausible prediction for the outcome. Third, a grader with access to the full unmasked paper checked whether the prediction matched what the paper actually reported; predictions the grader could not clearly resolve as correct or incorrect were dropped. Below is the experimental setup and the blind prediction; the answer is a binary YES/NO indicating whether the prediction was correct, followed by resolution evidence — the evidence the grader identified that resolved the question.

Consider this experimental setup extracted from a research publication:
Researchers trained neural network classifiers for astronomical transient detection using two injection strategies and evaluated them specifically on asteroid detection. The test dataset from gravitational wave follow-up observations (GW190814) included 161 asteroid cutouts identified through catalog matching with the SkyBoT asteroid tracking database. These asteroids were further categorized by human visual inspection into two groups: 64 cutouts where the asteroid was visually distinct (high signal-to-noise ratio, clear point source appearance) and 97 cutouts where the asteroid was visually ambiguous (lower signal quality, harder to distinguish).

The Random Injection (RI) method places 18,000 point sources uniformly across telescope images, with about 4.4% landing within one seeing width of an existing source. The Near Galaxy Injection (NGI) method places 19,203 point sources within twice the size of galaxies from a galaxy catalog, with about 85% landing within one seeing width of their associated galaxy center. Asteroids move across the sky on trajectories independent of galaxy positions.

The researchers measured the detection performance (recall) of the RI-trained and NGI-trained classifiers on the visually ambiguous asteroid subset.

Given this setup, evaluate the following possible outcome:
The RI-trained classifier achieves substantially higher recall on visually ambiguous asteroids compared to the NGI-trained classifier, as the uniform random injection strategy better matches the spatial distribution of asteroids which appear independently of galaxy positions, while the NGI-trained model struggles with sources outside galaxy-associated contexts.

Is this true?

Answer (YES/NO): YES